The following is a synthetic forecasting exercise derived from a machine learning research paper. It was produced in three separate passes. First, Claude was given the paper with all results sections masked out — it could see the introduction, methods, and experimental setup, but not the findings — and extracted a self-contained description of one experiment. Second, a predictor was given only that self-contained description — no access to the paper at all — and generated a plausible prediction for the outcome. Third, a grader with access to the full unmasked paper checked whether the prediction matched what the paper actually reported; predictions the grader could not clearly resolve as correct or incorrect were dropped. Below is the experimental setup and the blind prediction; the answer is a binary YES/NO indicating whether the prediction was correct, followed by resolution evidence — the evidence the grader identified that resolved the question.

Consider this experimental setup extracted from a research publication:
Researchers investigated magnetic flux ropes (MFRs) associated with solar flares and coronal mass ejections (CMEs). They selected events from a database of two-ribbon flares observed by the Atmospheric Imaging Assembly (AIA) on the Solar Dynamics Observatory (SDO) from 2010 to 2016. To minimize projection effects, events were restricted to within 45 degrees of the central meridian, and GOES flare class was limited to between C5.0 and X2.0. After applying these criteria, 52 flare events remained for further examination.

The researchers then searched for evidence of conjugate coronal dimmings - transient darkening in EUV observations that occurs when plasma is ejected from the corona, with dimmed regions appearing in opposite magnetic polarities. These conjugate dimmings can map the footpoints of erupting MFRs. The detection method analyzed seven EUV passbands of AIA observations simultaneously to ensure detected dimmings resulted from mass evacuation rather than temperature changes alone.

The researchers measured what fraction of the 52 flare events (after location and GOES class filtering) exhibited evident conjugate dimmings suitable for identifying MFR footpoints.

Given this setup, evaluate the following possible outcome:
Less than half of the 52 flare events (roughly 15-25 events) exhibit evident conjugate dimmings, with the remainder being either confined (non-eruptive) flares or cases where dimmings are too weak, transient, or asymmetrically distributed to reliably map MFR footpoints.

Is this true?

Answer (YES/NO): NO